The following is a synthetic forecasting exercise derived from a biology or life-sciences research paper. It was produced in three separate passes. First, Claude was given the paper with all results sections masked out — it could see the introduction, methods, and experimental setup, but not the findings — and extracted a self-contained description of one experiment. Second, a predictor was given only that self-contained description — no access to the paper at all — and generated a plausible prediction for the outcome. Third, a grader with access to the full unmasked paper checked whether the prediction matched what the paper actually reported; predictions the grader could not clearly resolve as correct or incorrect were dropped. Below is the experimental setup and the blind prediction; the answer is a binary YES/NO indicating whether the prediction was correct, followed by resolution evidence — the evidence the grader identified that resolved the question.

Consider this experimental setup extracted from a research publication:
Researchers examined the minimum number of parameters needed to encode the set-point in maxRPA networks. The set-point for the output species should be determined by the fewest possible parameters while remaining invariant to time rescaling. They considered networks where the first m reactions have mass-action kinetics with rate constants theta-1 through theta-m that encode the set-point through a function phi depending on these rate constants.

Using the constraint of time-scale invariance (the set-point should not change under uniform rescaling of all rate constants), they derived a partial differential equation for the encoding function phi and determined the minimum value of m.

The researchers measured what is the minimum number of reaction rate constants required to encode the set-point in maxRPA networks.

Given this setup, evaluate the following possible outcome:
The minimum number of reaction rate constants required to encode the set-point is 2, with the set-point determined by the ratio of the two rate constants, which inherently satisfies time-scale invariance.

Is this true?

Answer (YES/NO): YES